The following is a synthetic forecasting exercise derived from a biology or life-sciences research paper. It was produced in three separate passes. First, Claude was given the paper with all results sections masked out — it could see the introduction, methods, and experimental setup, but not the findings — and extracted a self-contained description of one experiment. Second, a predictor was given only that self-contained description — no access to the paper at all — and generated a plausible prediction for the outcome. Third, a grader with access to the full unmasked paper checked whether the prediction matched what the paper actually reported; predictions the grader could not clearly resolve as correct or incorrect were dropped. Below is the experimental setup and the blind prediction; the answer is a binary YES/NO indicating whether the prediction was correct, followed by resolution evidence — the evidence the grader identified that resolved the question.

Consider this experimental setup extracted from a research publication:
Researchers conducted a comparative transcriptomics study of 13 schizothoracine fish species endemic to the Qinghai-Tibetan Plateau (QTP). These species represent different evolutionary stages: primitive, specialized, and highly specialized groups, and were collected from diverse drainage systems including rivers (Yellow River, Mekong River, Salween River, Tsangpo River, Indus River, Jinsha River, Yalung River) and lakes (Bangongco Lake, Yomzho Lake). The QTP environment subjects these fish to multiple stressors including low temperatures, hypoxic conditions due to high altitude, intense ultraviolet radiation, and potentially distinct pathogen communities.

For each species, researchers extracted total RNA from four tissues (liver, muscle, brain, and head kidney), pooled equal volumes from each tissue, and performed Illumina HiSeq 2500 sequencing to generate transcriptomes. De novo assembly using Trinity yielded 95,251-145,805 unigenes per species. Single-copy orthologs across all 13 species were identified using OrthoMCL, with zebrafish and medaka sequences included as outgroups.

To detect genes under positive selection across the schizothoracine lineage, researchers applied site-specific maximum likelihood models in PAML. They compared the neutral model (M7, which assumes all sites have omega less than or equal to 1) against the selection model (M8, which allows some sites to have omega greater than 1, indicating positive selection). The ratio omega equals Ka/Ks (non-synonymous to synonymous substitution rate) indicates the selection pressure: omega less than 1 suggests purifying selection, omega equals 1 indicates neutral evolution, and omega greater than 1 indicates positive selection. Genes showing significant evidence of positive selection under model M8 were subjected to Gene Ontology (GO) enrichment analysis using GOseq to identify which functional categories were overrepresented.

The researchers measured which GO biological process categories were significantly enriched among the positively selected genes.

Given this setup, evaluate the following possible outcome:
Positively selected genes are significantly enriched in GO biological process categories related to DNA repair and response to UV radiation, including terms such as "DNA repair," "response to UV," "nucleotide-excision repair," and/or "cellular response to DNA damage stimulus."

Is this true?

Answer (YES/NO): NO